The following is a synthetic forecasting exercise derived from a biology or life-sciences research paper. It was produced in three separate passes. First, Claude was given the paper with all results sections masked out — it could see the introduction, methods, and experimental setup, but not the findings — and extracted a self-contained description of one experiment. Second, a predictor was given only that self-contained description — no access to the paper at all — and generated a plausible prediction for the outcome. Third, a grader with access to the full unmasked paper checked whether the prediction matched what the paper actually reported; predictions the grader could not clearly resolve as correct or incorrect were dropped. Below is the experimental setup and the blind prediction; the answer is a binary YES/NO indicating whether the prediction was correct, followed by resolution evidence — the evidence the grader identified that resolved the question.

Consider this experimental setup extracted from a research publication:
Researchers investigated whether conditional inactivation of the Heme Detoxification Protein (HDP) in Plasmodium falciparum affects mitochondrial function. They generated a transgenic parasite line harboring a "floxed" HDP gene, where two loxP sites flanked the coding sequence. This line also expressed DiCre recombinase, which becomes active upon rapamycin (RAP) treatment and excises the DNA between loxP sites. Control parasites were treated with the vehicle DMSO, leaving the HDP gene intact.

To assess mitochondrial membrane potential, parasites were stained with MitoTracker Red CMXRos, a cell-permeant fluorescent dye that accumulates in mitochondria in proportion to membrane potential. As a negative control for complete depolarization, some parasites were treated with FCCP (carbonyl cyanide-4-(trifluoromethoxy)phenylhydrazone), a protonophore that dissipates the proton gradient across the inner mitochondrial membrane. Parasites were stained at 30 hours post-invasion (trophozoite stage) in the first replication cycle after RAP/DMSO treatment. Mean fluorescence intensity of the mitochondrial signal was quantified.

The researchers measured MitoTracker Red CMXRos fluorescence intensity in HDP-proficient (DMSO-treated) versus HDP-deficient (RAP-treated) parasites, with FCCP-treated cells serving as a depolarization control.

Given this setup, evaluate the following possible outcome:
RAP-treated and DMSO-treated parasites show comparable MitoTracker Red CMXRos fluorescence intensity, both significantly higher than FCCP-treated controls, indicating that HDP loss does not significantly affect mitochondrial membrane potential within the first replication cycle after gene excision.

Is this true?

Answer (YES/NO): YES